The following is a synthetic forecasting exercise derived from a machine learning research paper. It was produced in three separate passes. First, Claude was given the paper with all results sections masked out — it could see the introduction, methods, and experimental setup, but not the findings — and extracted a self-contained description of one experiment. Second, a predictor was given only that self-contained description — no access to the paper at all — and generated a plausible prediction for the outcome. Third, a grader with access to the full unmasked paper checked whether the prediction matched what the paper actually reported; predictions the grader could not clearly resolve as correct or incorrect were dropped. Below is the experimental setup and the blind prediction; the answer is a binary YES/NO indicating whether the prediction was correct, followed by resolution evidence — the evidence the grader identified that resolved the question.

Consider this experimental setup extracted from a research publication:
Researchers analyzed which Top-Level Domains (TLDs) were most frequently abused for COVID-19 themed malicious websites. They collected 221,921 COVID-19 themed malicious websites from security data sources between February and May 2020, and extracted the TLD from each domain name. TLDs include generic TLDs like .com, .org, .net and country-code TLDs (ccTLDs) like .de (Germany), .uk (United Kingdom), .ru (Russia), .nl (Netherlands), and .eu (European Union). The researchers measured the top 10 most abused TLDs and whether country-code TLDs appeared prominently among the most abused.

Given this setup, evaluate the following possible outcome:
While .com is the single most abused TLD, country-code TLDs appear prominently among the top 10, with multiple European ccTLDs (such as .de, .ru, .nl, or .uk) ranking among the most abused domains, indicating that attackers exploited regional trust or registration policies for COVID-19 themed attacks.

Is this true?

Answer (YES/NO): YES